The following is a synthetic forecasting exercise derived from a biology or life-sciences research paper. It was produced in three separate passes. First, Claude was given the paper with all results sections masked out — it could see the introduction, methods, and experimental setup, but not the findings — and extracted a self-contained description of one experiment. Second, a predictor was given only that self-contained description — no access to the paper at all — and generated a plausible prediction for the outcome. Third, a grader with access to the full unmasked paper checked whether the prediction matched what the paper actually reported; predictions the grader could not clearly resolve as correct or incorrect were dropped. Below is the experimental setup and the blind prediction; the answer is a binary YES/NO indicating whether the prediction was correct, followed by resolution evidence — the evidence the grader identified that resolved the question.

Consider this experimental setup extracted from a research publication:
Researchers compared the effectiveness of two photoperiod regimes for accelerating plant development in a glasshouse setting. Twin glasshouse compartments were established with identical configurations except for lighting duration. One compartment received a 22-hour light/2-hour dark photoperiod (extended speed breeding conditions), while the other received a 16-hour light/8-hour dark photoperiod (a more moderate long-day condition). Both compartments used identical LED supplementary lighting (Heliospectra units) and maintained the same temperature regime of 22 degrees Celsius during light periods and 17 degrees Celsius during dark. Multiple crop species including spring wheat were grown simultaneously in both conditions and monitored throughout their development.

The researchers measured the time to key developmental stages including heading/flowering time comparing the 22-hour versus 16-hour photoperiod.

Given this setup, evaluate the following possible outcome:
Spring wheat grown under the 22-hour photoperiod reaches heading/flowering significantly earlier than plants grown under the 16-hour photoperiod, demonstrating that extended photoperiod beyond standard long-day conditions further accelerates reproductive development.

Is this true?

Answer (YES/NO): YES